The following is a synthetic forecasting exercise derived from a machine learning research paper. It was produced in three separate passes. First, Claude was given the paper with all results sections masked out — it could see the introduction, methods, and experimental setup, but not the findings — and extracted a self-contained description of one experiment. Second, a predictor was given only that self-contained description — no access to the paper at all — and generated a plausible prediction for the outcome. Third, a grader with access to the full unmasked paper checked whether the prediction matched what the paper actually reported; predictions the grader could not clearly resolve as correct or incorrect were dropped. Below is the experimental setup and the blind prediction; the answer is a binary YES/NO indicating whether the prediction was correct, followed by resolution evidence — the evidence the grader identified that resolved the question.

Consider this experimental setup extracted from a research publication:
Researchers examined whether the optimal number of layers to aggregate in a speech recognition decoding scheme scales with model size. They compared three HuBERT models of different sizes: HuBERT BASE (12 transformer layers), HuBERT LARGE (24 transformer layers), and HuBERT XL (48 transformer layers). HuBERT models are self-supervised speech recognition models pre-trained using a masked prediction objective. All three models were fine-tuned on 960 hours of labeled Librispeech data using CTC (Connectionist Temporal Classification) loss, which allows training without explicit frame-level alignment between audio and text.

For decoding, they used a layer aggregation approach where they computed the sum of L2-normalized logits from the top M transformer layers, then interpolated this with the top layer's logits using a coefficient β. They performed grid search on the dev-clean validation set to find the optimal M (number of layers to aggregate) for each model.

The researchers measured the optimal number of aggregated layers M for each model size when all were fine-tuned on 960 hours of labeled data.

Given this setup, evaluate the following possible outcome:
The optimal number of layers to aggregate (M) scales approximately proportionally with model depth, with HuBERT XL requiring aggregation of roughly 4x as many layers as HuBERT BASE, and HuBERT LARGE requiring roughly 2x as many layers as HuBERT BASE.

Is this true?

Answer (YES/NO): YES